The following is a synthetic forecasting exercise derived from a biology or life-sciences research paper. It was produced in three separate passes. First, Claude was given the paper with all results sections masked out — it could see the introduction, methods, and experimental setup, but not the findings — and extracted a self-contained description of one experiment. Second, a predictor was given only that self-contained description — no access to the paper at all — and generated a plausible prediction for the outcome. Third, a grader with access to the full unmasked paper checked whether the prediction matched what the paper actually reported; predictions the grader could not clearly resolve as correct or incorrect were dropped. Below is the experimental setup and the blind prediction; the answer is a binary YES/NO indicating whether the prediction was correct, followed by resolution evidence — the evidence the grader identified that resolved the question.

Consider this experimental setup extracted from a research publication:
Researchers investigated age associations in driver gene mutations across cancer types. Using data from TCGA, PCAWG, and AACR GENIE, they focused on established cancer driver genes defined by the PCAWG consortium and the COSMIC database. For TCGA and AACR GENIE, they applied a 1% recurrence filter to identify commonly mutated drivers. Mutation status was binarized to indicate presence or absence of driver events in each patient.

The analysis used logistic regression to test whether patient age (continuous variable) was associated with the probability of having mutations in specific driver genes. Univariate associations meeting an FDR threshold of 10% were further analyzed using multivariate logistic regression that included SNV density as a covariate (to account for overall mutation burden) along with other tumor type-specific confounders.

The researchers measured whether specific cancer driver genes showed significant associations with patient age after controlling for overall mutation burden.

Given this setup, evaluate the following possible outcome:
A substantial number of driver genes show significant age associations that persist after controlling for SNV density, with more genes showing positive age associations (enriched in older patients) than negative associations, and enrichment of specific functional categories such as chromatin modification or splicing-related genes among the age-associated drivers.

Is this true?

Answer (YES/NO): NO